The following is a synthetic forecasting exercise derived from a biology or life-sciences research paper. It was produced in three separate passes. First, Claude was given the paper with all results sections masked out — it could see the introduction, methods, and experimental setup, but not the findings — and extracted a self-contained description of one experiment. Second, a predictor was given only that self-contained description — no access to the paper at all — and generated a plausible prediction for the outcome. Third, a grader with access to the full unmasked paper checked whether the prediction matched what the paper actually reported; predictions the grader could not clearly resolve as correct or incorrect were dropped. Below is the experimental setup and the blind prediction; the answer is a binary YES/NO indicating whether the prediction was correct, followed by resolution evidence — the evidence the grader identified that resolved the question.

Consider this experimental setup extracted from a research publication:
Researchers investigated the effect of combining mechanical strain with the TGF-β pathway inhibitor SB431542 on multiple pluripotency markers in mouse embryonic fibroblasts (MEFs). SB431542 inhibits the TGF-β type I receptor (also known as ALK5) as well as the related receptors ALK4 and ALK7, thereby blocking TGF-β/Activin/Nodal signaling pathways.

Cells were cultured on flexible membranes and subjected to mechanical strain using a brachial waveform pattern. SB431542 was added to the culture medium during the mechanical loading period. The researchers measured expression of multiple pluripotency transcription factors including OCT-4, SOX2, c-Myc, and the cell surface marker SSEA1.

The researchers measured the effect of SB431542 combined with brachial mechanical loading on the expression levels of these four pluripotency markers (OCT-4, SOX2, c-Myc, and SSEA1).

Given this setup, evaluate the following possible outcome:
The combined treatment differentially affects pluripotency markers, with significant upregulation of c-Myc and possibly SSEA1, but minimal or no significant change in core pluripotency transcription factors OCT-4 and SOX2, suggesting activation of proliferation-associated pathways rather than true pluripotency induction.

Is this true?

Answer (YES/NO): NO